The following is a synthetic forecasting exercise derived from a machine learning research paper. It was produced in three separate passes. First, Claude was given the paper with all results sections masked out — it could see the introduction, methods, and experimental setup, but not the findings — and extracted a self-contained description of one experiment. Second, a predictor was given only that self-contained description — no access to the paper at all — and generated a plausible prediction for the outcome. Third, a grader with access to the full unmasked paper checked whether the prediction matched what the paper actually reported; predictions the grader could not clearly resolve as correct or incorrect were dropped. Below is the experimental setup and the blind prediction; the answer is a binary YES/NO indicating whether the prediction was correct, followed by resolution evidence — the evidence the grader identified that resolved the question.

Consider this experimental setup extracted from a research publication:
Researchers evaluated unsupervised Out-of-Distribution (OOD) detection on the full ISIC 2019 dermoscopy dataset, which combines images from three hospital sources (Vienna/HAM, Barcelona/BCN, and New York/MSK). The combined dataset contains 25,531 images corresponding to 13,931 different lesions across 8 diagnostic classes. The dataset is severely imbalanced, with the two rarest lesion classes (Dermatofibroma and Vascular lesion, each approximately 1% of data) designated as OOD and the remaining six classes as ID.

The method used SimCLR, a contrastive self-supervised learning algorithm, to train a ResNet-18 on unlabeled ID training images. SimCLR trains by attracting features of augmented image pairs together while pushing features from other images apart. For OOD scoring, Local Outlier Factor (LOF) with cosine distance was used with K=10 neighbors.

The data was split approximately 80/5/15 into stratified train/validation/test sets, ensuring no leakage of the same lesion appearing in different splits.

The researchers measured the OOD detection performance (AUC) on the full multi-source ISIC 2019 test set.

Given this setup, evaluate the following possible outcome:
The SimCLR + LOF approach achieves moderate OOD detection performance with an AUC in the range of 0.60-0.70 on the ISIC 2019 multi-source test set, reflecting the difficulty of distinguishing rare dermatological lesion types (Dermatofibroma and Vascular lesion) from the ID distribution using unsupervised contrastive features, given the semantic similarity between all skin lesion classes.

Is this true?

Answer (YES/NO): YES